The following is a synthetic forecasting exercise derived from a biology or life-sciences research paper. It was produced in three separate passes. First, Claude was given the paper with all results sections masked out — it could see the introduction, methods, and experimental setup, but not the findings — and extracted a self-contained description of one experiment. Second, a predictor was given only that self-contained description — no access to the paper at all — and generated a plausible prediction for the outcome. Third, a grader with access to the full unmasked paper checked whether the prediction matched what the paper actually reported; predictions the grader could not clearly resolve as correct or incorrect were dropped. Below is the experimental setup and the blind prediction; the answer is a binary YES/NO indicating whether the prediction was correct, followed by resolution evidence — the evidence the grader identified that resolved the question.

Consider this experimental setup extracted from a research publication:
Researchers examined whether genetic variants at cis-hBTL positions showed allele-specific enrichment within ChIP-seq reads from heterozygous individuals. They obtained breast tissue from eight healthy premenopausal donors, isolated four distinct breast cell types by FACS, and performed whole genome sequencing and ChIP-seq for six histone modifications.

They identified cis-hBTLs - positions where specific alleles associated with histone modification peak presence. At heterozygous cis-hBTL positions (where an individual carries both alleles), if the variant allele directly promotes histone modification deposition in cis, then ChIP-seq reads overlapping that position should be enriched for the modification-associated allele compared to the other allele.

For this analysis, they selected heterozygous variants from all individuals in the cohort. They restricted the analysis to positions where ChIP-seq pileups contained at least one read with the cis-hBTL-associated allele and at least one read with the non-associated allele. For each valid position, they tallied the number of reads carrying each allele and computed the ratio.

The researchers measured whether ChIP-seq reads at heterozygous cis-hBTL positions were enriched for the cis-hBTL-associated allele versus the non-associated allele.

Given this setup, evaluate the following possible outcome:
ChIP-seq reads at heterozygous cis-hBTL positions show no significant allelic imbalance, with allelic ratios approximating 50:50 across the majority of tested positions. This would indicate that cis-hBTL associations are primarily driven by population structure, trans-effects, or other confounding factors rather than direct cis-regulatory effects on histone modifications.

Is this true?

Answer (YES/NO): NO